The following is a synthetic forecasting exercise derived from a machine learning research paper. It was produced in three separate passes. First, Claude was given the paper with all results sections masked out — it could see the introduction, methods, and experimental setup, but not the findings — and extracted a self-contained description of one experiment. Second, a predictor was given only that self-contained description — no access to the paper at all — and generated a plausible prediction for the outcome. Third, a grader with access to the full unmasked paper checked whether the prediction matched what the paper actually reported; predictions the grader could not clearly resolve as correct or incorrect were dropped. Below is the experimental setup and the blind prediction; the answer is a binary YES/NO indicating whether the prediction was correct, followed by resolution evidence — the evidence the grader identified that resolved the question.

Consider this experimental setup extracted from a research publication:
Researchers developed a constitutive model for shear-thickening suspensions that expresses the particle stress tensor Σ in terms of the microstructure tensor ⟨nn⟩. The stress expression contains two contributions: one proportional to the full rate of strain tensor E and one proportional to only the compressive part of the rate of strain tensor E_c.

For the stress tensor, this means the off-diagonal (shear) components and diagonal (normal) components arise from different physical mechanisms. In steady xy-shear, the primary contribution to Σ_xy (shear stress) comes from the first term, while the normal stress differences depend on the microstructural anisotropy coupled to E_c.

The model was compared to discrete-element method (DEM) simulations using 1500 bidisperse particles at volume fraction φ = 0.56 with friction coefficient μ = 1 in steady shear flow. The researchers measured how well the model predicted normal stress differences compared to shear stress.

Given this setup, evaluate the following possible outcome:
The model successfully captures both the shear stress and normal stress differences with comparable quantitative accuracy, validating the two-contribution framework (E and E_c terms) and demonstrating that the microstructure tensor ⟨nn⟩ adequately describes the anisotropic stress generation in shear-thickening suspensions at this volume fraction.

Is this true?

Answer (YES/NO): NO